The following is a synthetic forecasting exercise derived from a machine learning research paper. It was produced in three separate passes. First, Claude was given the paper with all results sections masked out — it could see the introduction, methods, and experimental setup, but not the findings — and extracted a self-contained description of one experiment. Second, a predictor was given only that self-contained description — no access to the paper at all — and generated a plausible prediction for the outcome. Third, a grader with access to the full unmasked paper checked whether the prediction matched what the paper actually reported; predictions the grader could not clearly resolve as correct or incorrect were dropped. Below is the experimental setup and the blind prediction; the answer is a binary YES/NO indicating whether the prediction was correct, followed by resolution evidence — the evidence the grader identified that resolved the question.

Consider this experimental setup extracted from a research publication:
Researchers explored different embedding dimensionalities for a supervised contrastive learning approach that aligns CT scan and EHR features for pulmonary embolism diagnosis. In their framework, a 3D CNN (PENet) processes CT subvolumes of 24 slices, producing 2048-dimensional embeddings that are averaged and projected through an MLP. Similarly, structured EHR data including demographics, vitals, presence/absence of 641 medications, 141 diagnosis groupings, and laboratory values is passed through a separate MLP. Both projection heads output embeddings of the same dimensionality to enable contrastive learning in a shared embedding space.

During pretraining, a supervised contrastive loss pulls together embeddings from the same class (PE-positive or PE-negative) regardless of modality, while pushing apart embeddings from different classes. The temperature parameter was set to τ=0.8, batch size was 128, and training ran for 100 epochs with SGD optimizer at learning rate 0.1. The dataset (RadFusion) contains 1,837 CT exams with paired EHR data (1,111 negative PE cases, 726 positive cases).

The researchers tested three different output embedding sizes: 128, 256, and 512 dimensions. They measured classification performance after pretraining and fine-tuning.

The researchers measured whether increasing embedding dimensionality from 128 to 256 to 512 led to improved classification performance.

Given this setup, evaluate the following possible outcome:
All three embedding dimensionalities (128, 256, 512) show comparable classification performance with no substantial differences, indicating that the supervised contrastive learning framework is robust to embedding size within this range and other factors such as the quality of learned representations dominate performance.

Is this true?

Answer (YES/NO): YES